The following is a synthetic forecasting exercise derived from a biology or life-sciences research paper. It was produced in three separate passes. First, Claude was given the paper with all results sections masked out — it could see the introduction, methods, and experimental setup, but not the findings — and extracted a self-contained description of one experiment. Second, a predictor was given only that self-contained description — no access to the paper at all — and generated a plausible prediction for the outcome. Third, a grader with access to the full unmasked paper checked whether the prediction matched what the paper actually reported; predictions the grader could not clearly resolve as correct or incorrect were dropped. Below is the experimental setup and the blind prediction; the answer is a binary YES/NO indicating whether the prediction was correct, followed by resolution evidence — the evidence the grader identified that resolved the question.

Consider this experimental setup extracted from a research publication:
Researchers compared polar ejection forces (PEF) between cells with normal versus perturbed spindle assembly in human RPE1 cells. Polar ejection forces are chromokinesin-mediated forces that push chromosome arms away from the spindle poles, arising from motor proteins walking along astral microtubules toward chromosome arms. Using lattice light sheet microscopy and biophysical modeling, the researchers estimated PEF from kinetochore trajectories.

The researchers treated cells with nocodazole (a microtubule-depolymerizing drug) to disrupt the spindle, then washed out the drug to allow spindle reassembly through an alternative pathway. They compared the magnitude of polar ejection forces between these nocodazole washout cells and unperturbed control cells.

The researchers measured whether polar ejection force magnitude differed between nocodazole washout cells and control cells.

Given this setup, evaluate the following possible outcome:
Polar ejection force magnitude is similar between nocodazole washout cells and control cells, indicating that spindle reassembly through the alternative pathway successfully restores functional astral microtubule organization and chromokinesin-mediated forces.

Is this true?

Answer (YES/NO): NO